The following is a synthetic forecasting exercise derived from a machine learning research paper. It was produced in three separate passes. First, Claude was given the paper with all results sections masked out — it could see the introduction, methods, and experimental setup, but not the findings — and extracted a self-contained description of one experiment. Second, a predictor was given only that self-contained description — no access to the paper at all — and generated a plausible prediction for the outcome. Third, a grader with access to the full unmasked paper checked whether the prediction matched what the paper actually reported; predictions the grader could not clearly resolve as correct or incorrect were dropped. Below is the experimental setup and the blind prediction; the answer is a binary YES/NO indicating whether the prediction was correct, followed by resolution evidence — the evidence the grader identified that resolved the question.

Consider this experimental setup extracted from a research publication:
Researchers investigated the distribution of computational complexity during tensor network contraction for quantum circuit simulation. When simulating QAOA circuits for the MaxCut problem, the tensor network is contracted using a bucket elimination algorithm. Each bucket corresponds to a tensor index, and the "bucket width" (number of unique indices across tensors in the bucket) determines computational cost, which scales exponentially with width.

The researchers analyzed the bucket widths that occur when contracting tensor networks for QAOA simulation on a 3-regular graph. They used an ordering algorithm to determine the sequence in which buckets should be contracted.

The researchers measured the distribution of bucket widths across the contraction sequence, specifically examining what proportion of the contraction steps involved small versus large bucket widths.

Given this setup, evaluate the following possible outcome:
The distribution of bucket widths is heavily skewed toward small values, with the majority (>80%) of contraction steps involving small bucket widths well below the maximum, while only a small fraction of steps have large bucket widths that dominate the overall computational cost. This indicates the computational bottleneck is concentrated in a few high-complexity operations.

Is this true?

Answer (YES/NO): YES